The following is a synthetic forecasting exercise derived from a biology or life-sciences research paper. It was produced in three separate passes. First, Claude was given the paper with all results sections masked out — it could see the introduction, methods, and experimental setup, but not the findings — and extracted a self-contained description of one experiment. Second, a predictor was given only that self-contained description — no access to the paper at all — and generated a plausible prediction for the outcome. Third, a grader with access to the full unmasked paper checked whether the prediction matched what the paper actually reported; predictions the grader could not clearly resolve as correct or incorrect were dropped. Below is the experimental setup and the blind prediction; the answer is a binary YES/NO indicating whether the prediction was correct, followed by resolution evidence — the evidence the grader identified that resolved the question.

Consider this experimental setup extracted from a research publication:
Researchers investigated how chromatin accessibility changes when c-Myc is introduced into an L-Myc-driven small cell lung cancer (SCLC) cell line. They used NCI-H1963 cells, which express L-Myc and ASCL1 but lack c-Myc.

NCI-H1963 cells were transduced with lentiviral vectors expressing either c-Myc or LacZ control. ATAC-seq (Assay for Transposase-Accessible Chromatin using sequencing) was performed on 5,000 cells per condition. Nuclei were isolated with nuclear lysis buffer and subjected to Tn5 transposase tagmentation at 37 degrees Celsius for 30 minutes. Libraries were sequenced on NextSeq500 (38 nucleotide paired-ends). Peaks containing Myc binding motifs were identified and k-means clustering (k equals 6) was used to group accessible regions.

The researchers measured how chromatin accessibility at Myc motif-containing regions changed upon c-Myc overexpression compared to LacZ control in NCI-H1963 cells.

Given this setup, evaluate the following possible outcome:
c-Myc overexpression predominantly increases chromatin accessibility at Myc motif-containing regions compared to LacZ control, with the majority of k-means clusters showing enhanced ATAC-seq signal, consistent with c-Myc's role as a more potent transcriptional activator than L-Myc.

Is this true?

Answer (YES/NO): NO